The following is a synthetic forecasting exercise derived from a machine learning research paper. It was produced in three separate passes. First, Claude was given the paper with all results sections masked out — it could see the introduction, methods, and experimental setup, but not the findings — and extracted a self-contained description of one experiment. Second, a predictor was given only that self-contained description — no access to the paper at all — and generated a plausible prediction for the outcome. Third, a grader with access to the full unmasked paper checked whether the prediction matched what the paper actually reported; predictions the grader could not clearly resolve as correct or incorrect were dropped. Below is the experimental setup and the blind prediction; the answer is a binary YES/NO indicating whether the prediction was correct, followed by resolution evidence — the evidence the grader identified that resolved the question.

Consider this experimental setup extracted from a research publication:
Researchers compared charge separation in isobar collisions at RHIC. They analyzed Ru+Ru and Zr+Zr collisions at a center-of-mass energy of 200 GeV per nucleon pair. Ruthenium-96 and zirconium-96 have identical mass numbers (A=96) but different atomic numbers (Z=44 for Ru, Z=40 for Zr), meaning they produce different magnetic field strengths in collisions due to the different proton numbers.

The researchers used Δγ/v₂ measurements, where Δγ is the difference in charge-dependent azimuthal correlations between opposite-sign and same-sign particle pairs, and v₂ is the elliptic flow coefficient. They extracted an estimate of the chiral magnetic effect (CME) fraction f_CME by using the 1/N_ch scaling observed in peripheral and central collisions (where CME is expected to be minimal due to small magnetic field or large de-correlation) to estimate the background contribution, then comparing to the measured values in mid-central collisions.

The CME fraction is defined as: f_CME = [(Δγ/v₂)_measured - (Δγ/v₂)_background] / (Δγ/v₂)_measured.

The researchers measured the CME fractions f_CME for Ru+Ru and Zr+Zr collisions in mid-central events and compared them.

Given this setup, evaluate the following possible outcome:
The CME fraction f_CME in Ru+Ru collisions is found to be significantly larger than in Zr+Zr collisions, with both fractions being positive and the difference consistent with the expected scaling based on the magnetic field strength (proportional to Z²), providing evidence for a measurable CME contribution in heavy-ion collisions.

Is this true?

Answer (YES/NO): NO